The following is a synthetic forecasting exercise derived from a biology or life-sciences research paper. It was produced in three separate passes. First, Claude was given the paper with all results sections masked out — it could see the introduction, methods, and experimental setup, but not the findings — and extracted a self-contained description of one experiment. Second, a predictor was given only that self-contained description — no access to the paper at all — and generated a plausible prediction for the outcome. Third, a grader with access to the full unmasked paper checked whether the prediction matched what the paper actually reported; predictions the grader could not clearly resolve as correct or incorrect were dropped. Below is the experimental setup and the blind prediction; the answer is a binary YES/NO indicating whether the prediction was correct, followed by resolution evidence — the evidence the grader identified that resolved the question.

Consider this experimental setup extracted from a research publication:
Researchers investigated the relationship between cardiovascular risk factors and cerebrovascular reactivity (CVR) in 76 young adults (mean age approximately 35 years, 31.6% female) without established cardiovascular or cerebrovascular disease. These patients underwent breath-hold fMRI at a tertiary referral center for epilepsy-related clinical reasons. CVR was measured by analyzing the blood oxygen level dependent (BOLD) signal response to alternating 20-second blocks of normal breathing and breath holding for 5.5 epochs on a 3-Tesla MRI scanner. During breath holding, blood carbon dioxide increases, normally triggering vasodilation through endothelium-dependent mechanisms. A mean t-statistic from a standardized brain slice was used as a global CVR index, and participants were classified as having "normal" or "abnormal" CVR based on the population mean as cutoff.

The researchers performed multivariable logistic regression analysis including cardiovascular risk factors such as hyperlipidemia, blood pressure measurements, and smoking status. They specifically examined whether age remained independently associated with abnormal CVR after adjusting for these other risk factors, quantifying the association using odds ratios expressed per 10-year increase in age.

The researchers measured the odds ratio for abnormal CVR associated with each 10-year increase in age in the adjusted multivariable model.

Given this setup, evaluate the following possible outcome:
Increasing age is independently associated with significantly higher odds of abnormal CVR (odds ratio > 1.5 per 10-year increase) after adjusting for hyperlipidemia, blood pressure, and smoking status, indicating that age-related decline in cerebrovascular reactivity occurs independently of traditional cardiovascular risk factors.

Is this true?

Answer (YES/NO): YES